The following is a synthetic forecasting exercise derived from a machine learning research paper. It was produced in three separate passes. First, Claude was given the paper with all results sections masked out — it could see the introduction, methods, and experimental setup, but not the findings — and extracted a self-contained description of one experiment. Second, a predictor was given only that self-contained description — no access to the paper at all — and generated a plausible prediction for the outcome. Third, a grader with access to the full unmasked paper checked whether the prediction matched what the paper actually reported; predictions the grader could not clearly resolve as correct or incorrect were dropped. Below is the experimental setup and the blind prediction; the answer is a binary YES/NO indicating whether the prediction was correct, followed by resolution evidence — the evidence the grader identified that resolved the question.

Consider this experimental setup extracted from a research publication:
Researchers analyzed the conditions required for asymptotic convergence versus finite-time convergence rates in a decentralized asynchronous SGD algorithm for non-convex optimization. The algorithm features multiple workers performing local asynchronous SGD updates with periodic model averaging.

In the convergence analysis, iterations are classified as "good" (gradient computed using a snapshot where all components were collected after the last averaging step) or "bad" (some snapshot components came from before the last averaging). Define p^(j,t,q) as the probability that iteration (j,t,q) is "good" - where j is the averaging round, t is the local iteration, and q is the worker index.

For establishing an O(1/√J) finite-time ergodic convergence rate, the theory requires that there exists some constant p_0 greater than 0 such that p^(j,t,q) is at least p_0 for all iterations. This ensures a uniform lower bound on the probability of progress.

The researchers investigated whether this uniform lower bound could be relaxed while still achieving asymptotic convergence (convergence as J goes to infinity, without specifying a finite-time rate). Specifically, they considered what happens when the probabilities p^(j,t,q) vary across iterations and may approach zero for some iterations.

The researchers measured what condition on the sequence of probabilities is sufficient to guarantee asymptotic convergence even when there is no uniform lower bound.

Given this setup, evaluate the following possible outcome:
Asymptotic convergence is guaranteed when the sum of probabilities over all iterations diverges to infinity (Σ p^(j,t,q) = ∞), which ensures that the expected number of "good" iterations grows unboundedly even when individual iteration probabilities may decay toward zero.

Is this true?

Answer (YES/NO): YES